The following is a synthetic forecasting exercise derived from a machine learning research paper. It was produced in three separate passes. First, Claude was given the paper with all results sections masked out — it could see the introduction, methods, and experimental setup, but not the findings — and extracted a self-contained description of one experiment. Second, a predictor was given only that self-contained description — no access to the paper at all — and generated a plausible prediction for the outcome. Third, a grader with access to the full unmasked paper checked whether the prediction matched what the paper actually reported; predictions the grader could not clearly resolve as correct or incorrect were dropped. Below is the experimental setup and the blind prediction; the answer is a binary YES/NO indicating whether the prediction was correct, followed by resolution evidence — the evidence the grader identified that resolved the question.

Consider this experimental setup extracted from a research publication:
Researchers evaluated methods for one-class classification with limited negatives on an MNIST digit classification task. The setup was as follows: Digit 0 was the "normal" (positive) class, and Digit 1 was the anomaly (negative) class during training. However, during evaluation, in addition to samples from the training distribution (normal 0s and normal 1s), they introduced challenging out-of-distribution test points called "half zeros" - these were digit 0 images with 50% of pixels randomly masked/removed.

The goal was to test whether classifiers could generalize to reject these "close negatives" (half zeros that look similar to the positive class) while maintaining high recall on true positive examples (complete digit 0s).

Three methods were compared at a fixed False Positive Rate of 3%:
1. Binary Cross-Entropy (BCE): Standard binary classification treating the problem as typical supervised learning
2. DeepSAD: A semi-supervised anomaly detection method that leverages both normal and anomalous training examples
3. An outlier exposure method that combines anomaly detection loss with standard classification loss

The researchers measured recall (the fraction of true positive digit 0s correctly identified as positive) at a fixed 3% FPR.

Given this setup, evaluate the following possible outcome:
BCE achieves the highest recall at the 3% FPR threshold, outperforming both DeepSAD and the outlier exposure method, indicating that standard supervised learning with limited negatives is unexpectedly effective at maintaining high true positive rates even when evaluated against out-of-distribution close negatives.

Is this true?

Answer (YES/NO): NO